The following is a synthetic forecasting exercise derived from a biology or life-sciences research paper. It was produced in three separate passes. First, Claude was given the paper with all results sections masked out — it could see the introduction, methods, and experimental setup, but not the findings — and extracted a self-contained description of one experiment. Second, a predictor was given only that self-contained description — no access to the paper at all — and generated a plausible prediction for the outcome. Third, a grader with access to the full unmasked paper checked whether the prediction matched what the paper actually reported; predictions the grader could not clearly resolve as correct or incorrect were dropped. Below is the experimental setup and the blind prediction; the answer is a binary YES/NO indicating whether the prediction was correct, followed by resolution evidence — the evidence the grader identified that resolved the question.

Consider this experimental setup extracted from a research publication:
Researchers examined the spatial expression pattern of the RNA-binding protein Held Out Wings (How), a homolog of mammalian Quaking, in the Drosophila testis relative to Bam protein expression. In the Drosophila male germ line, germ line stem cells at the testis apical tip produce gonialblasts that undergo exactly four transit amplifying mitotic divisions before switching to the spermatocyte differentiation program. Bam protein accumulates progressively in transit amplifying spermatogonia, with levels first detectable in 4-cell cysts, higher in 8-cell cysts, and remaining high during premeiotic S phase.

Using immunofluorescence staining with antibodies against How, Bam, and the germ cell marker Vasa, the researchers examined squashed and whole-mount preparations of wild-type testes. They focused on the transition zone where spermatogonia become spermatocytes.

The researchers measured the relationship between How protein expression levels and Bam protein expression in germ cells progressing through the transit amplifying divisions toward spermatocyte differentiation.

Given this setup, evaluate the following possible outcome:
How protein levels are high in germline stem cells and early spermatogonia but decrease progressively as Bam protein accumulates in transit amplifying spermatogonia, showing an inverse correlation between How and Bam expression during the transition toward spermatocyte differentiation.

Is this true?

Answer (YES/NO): YES